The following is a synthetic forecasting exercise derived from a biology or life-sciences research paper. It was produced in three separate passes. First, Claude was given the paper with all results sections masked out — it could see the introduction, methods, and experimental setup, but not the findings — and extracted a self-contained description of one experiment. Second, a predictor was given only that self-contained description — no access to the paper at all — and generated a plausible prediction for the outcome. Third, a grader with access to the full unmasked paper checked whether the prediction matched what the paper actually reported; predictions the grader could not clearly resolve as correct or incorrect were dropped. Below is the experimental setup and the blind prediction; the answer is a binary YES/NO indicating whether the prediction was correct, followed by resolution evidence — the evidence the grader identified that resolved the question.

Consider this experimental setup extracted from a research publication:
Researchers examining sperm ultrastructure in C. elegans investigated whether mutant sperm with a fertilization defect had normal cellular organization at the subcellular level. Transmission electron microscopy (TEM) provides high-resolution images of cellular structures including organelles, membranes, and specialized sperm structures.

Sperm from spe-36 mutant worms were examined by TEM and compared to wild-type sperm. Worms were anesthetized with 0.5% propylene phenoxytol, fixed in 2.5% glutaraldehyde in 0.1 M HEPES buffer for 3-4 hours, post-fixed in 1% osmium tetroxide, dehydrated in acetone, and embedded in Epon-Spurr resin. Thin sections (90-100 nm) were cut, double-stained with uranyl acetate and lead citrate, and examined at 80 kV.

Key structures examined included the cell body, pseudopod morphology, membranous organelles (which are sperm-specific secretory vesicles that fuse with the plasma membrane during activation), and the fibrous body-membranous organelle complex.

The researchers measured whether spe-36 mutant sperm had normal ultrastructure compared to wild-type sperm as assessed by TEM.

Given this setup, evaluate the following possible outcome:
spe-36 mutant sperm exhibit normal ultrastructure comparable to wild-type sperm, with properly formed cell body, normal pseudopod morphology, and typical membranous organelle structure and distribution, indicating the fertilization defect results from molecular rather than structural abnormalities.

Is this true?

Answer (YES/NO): YES